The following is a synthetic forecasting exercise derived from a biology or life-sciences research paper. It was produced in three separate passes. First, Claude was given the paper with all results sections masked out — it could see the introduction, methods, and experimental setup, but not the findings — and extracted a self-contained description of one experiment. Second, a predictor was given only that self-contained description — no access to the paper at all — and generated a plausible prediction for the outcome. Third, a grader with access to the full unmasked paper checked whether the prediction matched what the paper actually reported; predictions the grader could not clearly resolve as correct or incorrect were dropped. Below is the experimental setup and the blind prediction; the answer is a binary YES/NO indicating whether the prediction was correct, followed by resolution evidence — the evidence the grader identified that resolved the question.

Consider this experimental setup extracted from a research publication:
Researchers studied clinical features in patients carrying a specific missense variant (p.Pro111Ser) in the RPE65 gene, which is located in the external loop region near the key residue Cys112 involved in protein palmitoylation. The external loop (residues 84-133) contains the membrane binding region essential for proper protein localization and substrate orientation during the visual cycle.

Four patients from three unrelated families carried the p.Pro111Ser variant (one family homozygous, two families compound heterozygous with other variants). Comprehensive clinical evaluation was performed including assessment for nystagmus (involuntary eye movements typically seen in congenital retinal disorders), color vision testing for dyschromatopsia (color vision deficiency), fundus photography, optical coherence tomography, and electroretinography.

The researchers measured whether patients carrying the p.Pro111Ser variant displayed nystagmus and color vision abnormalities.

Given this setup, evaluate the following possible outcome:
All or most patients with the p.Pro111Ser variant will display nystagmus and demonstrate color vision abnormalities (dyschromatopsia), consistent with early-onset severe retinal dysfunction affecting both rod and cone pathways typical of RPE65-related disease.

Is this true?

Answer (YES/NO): NO